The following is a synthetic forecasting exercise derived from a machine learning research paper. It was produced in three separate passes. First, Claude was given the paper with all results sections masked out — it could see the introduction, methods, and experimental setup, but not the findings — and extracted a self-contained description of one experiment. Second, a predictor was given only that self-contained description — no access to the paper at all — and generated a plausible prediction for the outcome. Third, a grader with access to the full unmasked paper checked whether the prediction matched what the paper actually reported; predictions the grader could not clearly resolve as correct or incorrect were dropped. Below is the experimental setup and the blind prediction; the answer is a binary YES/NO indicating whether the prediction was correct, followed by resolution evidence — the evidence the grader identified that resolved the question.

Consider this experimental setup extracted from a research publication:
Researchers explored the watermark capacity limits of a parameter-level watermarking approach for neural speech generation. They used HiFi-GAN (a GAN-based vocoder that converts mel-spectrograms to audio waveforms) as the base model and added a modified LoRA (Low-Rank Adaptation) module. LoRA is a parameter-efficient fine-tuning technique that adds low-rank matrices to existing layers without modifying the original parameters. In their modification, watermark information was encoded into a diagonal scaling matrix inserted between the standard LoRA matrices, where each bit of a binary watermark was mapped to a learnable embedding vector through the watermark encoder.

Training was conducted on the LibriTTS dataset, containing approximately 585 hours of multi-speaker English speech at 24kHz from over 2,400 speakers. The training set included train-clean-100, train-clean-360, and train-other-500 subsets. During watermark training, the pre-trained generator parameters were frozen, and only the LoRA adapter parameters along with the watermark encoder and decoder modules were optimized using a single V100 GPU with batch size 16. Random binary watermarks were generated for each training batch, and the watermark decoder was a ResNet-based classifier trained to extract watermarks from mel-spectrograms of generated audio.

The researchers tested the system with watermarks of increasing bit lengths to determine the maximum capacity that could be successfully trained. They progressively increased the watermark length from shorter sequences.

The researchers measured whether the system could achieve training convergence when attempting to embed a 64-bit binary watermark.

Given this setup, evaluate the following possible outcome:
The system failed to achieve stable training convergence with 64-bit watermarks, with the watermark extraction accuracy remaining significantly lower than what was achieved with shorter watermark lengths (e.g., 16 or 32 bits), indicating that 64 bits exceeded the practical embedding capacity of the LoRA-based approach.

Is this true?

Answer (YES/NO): YES